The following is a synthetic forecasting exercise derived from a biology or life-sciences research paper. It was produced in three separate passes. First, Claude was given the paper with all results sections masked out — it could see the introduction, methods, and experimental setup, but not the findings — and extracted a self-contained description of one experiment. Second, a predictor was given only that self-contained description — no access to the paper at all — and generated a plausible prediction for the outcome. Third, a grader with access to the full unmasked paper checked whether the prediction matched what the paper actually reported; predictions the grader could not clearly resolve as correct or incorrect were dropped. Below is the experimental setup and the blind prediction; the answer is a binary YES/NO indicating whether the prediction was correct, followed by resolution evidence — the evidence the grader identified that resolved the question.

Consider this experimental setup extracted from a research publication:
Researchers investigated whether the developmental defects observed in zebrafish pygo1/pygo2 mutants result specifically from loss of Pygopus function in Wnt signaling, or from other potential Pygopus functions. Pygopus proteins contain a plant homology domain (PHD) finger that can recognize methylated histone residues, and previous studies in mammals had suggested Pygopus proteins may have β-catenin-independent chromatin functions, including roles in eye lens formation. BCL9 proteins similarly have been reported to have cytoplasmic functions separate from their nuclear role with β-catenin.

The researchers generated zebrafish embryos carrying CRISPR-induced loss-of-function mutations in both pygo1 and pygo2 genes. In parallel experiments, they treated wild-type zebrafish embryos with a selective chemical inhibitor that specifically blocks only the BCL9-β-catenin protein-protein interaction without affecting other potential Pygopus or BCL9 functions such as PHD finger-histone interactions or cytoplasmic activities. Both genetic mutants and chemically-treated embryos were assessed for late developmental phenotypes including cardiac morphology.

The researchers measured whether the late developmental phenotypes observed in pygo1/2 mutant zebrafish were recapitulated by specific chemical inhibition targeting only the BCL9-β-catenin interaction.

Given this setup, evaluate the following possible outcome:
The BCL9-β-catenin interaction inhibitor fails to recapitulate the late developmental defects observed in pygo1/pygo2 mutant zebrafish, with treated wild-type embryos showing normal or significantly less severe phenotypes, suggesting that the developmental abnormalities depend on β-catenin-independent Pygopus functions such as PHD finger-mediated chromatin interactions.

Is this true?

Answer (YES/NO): NO